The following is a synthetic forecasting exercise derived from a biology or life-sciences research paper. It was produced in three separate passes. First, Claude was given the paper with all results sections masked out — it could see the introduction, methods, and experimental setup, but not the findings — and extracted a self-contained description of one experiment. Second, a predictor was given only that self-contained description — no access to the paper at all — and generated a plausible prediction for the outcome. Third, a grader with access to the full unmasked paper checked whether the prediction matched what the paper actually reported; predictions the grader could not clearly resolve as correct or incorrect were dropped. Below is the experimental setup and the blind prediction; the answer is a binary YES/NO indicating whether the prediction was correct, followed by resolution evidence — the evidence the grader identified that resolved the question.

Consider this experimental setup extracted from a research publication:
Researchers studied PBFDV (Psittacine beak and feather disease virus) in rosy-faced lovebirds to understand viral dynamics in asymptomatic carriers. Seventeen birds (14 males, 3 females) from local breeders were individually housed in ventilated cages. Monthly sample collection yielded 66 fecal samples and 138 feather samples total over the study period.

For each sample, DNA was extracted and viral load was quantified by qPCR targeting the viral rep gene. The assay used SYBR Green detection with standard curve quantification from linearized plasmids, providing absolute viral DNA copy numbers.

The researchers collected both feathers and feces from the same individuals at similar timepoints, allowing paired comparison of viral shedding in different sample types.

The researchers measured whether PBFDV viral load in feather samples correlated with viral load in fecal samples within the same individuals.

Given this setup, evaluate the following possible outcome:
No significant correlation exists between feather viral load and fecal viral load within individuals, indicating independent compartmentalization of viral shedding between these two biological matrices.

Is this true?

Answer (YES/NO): NO